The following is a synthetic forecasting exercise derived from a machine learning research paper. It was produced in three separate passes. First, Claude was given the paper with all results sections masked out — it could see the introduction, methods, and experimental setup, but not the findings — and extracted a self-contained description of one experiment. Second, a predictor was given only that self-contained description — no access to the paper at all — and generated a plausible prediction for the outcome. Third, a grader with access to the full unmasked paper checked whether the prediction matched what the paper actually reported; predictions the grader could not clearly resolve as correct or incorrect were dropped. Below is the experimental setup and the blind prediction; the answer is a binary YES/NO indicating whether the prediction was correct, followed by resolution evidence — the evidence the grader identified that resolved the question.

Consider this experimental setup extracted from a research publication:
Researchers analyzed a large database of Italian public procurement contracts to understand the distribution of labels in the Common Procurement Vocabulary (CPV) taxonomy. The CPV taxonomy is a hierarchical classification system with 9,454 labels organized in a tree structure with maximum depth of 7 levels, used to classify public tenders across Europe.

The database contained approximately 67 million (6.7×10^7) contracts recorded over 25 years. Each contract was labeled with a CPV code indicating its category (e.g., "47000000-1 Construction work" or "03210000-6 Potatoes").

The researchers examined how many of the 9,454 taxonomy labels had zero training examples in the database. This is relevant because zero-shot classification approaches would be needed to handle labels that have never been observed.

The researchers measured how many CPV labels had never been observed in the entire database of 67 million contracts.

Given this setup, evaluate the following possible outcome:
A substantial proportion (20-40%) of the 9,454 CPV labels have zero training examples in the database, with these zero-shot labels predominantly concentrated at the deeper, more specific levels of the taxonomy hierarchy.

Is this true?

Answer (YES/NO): NO